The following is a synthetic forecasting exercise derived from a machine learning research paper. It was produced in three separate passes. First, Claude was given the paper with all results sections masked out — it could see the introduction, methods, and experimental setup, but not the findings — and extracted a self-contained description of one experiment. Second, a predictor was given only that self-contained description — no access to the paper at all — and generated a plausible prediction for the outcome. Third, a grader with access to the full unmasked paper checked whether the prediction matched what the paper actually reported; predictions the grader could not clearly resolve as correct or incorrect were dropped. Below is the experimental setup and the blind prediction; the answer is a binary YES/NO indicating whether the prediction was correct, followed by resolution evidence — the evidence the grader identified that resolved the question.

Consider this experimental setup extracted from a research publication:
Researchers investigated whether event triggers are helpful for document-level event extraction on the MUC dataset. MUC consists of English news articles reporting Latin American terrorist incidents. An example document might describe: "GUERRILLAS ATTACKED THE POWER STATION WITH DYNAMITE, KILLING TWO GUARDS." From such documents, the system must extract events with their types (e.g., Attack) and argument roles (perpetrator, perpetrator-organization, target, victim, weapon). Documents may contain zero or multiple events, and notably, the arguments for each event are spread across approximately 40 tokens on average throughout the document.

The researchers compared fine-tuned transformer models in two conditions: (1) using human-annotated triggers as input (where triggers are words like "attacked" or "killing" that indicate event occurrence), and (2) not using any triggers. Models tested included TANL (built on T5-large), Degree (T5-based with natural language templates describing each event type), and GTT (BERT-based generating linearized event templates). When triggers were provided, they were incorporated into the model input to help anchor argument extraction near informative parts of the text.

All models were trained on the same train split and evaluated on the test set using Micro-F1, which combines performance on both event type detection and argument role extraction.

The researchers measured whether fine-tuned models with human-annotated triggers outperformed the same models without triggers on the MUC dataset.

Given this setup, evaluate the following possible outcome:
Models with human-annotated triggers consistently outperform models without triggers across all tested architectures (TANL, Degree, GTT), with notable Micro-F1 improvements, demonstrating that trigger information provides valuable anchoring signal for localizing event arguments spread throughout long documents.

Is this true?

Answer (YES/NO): NO